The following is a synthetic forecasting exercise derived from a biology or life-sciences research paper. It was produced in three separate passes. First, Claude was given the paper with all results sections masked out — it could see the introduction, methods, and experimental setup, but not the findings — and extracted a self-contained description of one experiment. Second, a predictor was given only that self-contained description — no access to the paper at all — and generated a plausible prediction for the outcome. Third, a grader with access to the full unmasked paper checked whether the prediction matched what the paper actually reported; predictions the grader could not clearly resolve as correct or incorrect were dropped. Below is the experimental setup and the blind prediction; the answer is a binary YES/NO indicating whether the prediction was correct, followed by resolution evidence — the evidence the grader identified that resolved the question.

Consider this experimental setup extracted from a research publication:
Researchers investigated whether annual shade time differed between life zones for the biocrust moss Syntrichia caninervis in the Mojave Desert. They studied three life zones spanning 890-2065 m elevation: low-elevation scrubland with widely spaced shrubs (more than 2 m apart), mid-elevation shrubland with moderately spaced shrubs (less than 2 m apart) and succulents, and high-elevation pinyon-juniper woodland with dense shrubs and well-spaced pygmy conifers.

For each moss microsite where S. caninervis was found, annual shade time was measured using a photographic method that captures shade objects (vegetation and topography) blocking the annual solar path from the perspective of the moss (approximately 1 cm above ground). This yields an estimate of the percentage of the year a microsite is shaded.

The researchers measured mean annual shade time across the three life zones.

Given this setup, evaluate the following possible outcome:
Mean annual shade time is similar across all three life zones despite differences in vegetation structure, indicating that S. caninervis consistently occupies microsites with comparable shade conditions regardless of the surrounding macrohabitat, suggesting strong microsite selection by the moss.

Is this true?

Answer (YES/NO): NO